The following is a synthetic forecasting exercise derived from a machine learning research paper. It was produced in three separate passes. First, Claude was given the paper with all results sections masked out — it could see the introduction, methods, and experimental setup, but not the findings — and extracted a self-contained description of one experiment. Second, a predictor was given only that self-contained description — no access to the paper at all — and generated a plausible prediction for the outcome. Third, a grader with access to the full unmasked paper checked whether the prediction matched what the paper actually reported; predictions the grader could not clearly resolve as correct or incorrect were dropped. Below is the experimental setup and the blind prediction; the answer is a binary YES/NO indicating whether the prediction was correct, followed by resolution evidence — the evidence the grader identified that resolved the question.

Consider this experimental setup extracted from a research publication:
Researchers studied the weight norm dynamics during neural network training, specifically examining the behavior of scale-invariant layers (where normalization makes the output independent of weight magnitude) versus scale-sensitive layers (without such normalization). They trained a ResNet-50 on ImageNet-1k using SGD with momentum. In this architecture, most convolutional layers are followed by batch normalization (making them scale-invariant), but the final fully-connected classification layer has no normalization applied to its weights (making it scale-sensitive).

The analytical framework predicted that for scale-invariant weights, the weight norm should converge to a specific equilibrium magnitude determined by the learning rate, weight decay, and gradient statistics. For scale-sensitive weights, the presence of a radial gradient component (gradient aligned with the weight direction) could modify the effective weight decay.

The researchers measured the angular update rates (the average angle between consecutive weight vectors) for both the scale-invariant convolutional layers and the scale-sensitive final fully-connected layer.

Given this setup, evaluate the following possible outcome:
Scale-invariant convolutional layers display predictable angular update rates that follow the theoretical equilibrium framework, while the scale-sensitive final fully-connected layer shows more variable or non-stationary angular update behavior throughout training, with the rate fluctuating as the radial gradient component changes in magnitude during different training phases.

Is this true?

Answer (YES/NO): NO